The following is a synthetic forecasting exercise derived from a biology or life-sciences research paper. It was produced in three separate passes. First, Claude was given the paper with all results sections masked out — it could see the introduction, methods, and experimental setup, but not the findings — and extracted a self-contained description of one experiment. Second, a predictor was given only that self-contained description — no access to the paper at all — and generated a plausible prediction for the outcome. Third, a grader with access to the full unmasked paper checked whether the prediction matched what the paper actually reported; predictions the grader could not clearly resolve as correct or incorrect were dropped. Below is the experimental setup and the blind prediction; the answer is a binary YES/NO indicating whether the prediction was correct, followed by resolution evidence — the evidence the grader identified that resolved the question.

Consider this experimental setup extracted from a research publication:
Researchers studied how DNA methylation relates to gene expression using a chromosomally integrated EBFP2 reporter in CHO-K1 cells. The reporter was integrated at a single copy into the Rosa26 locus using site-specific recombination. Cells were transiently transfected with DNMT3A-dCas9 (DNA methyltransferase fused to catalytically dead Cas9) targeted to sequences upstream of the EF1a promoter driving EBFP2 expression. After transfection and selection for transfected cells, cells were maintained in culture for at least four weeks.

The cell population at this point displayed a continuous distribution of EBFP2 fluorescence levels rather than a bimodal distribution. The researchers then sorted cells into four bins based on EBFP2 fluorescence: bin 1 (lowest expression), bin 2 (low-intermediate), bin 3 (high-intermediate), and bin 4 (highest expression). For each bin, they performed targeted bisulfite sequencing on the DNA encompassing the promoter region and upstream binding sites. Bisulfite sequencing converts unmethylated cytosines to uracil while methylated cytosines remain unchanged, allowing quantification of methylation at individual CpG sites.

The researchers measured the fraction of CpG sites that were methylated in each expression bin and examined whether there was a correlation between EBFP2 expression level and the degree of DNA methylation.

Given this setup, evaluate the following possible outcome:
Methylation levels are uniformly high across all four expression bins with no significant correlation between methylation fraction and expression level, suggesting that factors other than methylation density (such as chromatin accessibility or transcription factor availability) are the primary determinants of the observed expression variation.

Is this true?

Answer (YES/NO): NO